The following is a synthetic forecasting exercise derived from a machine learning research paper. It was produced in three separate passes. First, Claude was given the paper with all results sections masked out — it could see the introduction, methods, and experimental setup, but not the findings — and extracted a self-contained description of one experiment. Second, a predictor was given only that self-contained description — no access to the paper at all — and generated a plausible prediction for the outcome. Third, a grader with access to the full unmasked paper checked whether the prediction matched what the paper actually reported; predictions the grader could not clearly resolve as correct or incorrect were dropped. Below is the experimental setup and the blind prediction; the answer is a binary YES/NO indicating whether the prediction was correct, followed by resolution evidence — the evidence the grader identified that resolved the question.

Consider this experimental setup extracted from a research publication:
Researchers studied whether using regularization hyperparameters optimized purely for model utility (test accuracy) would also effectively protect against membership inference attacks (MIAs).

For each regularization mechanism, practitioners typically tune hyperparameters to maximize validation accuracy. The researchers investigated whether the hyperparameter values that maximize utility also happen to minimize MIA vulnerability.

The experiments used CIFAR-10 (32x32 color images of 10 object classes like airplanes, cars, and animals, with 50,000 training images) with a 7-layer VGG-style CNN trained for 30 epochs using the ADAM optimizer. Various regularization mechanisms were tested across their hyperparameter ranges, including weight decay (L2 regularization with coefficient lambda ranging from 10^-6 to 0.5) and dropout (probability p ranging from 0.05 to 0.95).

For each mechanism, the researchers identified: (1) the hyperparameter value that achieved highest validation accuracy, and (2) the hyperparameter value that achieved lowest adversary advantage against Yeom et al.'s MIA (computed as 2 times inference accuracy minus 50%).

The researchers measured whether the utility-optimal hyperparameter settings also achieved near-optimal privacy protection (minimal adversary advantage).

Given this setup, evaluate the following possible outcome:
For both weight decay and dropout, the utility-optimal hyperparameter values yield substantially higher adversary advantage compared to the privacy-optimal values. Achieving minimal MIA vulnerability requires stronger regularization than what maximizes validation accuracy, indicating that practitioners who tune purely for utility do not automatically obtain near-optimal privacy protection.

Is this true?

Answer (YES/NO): YES